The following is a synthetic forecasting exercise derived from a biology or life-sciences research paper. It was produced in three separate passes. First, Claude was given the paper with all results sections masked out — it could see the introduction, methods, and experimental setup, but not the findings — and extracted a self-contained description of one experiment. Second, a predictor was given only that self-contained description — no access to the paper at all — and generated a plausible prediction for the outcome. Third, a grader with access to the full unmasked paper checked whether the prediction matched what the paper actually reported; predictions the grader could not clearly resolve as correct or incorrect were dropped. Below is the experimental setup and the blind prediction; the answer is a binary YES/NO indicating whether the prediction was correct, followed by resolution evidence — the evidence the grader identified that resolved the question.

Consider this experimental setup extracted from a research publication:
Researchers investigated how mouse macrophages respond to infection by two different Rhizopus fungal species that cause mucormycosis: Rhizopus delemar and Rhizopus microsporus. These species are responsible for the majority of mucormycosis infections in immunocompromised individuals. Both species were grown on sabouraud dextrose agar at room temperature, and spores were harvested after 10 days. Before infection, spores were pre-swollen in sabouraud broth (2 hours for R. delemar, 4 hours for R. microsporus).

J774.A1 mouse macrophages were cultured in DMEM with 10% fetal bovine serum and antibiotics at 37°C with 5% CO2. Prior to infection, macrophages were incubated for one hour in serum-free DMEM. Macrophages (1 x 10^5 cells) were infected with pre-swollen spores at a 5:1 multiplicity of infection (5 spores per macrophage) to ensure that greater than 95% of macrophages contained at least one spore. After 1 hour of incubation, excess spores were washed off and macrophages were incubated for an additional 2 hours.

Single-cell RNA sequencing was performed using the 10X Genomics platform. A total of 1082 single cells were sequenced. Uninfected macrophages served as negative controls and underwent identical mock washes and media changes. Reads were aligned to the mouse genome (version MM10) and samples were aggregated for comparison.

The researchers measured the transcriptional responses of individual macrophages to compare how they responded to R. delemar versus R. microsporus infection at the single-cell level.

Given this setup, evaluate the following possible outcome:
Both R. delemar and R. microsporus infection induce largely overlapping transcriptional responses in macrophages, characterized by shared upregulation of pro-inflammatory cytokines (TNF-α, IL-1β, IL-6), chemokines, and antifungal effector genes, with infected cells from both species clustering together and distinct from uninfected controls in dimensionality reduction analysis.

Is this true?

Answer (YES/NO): NO